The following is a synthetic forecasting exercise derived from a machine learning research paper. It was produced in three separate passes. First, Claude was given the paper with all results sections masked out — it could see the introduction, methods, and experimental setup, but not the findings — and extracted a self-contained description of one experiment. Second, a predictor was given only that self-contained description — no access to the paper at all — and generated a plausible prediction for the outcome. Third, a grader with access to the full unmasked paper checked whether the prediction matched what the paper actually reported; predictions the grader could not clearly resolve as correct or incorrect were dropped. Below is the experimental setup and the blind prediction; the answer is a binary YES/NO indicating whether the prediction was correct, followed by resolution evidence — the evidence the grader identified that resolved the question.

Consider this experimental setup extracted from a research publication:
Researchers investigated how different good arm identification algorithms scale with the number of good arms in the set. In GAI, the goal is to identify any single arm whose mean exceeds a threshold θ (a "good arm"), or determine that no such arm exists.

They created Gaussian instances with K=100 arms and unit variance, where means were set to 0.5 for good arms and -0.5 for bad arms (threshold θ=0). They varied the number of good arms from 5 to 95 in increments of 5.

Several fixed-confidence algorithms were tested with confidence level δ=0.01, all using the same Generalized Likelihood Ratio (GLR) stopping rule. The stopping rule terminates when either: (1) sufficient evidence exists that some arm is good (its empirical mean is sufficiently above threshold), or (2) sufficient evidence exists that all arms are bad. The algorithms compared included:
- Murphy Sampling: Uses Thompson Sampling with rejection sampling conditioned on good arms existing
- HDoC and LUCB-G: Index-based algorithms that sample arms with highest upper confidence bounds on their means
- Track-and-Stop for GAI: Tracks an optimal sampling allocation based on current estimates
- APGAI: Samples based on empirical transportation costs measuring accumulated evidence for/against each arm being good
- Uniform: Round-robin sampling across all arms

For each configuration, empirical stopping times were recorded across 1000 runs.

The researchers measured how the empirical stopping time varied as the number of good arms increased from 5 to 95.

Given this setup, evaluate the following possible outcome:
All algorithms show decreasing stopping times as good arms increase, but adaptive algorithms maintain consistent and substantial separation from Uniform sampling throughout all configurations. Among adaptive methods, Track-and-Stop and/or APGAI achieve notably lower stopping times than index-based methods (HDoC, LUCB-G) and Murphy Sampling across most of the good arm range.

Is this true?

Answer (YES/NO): NO